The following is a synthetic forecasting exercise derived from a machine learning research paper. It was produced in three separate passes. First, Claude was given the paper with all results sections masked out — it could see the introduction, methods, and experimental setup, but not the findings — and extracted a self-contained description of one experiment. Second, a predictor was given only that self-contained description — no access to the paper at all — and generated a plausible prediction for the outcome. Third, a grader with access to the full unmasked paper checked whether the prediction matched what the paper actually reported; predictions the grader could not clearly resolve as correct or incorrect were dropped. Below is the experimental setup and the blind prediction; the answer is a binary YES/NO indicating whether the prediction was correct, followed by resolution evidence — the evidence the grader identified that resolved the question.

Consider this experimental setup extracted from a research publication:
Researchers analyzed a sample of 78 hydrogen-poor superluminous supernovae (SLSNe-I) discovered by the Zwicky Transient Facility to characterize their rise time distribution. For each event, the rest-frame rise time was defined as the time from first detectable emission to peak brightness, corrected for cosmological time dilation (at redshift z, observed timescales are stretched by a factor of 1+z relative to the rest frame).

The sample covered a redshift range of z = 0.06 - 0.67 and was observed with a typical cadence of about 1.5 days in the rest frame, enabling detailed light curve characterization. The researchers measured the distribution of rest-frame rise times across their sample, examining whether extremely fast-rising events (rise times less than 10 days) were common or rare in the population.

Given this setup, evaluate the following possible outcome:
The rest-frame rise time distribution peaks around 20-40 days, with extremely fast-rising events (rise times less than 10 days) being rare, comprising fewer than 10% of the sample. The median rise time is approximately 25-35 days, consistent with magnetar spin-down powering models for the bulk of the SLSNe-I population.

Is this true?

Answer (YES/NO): NO